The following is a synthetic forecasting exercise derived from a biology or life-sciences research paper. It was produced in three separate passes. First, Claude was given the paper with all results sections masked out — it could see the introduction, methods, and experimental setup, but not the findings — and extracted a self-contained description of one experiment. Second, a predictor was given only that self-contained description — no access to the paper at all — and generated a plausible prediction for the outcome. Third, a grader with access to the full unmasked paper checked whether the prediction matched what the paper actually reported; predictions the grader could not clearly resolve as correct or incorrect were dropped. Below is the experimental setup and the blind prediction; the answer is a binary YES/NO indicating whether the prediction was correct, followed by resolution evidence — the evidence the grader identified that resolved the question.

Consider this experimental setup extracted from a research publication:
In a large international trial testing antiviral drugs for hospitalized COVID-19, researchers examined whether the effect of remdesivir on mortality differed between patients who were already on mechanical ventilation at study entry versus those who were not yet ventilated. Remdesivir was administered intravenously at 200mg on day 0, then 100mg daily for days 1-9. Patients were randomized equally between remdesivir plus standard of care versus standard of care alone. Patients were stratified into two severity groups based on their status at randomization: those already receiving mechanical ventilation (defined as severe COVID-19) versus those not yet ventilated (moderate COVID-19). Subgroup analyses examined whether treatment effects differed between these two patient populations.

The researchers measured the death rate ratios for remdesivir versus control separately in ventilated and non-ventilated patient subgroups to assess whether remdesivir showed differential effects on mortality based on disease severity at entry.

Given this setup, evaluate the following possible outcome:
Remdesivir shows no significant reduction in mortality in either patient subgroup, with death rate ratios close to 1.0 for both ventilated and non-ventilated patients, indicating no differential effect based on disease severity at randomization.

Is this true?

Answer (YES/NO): YES